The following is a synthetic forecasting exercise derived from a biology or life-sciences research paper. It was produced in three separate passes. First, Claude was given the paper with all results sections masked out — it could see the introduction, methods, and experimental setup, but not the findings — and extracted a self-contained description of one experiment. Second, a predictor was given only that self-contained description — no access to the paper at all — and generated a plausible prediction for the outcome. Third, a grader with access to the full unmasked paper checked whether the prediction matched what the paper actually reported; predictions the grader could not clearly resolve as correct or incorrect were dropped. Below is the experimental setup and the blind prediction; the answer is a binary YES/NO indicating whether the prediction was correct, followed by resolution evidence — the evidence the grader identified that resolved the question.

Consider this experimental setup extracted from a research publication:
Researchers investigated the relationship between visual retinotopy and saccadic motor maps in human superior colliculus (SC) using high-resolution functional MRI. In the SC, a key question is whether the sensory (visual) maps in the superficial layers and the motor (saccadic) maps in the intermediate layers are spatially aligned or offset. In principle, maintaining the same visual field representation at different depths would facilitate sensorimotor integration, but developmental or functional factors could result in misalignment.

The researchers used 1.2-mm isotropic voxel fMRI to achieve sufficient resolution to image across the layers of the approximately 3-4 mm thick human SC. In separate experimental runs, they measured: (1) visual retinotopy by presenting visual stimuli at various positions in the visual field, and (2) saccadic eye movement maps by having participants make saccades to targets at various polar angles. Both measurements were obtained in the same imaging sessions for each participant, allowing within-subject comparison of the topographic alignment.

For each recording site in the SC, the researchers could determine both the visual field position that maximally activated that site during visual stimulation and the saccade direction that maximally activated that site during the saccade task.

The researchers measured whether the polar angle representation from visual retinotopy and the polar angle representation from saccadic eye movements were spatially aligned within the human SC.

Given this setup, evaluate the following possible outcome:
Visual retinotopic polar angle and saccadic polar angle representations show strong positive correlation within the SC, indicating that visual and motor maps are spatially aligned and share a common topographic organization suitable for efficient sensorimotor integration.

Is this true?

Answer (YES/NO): NO